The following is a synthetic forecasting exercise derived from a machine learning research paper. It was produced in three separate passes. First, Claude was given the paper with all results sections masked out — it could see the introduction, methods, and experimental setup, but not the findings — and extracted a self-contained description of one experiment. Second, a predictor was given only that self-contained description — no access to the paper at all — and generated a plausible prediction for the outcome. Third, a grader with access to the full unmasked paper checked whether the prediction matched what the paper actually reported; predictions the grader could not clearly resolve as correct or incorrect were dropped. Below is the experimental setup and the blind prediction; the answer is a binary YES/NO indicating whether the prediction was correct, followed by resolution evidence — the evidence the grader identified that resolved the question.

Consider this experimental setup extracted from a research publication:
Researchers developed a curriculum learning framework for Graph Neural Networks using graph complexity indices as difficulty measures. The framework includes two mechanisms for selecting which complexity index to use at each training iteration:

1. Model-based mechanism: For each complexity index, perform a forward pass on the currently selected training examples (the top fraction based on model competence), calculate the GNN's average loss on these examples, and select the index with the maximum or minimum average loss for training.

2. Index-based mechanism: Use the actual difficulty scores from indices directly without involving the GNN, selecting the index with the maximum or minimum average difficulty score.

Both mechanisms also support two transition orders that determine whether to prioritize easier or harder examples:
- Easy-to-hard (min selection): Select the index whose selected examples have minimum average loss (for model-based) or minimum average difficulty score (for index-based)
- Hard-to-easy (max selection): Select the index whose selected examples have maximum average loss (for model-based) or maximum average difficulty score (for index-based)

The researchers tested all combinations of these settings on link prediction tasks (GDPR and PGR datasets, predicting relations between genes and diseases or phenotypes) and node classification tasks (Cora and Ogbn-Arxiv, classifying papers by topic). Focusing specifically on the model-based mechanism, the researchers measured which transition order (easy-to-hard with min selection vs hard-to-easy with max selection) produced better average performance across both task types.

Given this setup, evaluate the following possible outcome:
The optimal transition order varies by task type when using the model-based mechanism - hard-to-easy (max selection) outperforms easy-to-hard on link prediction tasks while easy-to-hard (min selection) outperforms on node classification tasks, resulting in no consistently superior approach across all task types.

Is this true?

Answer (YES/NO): NO